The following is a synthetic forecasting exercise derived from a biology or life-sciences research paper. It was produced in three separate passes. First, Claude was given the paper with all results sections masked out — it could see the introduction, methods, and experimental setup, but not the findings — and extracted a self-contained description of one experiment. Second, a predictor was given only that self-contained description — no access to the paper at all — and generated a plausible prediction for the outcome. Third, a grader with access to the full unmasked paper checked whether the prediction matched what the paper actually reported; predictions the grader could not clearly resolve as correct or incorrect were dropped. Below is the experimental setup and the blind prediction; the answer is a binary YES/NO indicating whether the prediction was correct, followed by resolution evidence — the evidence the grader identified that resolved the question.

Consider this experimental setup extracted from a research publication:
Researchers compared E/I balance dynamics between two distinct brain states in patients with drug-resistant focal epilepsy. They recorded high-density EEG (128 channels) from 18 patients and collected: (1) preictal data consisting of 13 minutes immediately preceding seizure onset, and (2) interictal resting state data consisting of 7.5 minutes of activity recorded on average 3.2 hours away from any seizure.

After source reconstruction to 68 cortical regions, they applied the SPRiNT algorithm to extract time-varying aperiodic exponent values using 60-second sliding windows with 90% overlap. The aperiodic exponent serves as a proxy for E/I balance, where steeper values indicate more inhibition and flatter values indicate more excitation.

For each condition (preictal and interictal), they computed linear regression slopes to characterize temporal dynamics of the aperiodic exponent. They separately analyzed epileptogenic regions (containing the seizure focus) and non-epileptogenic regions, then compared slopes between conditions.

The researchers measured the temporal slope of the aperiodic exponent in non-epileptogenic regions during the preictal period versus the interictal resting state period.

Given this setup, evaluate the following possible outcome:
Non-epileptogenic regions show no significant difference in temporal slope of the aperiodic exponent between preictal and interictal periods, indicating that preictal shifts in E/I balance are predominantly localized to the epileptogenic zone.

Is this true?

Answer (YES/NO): NO